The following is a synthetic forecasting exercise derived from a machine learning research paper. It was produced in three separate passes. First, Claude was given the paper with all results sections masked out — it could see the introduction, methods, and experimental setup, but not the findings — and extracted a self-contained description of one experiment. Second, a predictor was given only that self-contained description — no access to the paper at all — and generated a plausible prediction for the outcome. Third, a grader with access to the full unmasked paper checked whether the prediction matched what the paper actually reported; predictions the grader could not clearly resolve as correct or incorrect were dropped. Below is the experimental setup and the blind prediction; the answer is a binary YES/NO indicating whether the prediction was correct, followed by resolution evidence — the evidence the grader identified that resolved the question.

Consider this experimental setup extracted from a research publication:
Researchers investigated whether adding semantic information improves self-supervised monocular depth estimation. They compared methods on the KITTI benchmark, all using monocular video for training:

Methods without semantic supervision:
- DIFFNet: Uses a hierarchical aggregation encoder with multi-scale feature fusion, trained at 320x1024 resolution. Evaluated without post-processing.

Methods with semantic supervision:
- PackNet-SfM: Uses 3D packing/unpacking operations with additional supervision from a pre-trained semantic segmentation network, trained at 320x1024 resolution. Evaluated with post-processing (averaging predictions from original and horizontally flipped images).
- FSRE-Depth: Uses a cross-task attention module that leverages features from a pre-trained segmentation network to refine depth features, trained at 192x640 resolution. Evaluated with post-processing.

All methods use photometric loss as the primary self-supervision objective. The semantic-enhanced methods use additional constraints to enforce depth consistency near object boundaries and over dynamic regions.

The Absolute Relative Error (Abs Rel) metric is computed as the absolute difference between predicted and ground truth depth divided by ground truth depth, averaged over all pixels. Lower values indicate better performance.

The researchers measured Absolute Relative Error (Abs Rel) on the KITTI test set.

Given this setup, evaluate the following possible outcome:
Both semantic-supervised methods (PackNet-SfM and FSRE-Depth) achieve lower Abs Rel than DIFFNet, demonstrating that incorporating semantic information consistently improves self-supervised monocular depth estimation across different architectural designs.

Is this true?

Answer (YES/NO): NO